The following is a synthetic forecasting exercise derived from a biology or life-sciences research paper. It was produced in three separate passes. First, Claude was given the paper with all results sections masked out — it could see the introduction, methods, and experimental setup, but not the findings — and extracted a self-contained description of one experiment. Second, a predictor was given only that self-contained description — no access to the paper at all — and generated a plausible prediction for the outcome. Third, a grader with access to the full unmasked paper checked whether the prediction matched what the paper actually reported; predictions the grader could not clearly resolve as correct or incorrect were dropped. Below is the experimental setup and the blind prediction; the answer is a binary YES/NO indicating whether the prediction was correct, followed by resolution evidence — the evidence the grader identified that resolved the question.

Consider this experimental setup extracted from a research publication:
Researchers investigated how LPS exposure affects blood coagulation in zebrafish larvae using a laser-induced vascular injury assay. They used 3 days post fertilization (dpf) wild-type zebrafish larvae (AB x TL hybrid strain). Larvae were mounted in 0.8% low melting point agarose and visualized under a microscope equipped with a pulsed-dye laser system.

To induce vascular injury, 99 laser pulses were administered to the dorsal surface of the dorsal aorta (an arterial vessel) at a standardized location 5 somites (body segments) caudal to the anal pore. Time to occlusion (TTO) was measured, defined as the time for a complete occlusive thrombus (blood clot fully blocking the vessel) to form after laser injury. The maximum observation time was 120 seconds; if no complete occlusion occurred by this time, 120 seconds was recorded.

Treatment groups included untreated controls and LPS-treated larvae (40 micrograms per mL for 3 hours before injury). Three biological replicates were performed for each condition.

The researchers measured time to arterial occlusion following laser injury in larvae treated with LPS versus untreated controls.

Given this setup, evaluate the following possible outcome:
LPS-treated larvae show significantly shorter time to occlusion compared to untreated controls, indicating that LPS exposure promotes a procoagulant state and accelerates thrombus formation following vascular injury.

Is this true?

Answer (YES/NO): NO